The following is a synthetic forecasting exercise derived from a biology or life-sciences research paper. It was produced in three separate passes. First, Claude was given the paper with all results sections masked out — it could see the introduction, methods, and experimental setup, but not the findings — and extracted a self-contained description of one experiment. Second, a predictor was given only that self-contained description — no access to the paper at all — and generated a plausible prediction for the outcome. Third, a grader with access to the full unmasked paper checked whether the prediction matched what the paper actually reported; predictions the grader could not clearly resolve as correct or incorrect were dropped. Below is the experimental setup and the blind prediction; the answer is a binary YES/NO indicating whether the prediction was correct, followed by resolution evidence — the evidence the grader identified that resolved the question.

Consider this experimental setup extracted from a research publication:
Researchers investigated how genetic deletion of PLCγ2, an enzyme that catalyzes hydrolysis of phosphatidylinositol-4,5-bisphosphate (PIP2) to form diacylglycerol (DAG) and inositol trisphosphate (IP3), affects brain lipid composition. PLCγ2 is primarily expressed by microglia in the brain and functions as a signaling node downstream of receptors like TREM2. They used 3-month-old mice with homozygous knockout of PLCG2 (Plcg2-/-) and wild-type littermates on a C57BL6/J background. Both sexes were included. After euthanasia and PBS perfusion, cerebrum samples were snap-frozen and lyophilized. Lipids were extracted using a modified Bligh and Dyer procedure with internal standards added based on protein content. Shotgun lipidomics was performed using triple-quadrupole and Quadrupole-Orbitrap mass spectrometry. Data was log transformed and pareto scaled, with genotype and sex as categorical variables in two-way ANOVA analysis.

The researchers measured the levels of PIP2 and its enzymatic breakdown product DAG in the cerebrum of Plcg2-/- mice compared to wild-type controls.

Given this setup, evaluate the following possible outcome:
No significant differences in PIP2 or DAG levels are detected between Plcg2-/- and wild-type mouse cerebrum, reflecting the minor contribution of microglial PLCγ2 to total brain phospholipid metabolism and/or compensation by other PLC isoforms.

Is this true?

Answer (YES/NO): NO